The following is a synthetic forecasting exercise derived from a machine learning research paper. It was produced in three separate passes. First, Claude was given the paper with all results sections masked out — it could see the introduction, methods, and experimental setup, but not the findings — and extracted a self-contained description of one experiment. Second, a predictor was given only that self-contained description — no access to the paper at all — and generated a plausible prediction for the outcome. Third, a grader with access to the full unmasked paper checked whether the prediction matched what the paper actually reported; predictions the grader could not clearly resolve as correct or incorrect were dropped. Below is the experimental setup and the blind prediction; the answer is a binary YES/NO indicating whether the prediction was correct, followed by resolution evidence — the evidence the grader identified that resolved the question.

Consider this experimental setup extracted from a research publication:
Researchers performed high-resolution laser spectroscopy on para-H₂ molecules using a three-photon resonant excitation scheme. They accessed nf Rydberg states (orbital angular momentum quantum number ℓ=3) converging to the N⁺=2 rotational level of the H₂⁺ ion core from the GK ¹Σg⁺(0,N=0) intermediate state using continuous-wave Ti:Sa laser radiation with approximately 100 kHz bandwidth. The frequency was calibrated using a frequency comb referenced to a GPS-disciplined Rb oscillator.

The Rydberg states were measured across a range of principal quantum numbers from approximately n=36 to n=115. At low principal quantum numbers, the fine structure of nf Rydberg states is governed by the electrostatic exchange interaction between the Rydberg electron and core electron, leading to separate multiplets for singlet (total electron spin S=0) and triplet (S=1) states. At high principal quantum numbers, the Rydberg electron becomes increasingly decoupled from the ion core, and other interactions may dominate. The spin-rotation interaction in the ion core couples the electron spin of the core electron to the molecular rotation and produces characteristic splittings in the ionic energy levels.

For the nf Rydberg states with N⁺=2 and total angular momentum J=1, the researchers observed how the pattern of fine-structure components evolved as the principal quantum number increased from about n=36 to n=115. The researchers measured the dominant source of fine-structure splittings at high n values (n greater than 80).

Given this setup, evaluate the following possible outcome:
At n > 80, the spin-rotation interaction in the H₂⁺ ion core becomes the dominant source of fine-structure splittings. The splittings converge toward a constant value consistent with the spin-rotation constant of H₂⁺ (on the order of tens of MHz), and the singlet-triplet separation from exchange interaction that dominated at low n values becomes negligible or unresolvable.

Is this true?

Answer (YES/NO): YES